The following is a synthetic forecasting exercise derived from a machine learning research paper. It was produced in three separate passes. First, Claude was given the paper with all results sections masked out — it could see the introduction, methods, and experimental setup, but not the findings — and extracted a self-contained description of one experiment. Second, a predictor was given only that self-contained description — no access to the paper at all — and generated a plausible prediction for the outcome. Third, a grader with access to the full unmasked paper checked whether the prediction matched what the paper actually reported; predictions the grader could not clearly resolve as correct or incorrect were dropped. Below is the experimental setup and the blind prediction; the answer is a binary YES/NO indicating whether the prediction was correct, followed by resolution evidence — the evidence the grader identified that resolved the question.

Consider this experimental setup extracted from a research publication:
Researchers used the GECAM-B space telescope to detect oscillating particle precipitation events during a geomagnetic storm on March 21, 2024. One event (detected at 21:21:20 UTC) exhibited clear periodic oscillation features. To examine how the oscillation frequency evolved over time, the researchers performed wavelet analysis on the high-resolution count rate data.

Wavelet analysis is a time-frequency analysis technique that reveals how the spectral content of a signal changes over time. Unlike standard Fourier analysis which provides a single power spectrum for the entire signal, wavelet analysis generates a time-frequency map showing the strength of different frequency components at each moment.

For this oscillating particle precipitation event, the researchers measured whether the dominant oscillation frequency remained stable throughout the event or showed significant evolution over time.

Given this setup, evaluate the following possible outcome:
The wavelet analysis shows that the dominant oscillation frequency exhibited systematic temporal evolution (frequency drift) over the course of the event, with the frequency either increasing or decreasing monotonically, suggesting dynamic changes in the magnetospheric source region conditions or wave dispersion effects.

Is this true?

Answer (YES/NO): NO